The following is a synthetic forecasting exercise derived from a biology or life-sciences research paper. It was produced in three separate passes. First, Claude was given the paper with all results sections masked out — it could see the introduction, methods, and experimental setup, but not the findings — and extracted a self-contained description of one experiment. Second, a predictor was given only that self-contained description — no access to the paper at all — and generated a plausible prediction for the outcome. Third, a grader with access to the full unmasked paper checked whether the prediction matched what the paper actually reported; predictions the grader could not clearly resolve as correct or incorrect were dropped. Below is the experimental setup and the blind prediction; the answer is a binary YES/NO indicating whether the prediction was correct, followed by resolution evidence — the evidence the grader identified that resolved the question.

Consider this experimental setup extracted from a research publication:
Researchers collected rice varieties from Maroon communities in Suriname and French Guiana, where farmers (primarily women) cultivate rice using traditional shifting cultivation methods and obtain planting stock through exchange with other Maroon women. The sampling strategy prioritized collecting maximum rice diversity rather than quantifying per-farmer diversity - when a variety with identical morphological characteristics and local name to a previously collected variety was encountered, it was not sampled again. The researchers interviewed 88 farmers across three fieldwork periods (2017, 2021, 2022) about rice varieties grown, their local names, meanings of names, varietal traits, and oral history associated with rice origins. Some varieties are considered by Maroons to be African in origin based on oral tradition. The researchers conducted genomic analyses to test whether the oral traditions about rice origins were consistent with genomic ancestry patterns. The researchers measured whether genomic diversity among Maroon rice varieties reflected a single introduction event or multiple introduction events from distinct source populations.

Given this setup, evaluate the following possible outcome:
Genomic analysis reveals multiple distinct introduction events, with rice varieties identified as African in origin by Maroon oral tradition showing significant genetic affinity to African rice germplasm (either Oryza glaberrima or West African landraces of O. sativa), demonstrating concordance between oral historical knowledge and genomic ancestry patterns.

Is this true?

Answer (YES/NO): YES